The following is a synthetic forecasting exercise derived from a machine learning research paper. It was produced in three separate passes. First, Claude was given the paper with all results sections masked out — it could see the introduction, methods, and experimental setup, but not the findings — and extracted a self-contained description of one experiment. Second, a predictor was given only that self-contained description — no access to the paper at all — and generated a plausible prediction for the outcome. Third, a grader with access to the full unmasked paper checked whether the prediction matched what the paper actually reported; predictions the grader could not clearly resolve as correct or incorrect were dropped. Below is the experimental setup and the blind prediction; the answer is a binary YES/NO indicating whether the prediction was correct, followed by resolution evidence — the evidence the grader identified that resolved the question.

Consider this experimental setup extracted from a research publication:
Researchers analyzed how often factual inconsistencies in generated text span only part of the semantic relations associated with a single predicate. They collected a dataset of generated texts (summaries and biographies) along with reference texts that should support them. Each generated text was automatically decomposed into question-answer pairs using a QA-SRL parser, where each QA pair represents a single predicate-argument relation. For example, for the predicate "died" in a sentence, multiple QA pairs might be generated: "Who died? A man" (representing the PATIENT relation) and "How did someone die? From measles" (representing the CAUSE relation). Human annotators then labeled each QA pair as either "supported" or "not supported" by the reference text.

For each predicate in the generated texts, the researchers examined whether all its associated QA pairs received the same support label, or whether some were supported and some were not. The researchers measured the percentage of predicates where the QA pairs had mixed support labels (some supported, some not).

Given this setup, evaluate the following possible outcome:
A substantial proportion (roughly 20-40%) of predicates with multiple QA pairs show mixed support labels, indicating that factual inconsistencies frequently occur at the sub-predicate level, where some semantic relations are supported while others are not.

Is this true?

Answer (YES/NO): YES